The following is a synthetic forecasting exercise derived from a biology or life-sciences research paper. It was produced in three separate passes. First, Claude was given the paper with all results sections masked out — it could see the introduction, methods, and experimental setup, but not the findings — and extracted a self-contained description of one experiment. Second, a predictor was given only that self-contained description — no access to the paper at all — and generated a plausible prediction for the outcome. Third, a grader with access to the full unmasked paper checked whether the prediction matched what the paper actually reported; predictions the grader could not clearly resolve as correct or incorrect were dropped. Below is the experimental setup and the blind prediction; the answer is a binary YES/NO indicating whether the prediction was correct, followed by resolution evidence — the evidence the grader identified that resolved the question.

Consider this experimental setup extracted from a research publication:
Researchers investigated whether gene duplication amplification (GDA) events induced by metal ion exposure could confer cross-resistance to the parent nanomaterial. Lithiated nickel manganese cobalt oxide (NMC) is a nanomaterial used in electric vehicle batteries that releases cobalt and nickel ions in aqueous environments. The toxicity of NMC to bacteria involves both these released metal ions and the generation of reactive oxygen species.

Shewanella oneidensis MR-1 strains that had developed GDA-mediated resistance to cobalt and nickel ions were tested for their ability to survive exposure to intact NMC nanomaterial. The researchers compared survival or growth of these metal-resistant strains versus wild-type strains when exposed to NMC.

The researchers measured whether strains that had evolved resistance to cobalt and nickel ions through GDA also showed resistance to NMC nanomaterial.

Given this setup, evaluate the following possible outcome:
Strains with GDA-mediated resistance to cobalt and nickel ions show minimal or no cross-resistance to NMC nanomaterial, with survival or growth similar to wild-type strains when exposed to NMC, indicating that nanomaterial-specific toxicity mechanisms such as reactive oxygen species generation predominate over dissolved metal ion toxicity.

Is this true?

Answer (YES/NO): NO